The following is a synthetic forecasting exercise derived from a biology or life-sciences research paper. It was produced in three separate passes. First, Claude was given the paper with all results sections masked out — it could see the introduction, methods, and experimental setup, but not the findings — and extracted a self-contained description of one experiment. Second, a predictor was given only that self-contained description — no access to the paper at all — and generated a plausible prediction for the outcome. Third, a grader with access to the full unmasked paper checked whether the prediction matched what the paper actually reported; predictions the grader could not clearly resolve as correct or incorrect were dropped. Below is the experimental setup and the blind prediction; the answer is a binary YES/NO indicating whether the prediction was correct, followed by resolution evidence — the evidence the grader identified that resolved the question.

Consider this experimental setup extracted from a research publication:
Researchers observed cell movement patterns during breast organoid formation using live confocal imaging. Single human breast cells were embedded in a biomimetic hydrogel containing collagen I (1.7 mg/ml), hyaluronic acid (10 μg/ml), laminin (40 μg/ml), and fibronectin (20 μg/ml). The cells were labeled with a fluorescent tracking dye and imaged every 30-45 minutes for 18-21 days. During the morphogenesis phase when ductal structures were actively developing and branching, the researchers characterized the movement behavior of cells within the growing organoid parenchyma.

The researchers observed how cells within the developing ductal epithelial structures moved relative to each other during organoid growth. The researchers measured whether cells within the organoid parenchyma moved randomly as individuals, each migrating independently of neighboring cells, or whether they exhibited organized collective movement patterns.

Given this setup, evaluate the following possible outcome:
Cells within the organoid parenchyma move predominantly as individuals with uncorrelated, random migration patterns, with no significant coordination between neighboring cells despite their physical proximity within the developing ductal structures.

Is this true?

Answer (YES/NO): NO